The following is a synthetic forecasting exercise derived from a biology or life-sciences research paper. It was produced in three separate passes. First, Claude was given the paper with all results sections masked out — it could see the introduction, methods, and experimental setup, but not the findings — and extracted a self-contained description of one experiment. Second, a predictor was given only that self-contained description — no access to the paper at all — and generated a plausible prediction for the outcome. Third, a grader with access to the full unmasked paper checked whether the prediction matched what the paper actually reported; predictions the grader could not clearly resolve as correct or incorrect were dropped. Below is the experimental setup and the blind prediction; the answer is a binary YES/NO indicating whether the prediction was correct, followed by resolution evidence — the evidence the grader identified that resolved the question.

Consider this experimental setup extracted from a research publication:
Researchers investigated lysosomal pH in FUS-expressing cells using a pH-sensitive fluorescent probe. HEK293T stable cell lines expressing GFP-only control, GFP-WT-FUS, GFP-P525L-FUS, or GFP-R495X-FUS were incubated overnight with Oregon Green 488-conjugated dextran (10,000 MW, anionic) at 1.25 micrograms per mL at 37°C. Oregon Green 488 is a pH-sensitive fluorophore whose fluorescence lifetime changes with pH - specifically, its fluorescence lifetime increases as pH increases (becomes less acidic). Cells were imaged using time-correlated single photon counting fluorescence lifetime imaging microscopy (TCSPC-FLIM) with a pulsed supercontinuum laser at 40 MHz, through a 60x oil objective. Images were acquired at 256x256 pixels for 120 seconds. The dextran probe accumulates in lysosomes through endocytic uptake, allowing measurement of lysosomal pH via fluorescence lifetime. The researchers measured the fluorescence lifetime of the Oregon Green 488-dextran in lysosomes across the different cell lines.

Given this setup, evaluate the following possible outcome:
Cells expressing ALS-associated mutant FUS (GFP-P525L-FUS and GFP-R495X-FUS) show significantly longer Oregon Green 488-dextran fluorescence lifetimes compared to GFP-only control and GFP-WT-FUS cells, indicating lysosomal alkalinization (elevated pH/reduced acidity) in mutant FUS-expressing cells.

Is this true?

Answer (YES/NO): YES